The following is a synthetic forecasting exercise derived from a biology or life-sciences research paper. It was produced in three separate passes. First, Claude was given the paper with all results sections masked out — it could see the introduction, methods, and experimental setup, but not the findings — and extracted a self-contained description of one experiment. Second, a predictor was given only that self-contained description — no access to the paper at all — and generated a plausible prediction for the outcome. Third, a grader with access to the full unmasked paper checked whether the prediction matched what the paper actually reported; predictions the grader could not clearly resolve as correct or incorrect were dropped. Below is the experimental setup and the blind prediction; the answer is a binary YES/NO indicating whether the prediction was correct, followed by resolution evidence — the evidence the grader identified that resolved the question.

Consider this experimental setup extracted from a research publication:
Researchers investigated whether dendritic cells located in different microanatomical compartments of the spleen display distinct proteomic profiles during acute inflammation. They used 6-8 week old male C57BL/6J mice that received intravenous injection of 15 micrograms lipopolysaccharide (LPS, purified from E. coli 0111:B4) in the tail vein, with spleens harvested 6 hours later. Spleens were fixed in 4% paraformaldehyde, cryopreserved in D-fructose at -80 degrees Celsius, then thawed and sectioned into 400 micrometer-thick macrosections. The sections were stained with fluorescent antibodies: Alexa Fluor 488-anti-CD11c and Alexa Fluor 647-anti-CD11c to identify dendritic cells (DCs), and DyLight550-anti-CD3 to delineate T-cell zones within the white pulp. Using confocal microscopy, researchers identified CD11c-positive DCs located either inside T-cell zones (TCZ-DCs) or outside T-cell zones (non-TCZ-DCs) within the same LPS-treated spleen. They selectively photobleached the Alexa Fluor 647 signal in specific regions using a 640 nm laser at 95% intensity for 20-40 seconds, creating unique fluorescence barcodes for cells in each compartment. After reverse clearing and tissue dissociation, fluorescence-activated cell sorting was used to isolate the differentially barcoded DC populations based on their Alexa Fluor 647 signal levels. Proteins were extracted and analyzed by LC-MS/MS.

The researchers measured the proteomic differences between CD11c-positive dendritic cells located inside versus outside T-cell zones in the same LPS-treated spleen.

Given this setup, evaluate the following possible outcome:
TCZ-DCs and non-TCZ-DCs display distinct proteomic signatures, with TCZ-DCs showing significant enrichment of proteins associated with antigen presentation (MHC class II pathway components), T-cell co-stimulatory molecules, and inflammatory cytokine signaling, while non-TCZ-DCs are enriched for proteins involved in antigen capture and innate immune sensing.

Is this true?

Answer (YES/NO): NO